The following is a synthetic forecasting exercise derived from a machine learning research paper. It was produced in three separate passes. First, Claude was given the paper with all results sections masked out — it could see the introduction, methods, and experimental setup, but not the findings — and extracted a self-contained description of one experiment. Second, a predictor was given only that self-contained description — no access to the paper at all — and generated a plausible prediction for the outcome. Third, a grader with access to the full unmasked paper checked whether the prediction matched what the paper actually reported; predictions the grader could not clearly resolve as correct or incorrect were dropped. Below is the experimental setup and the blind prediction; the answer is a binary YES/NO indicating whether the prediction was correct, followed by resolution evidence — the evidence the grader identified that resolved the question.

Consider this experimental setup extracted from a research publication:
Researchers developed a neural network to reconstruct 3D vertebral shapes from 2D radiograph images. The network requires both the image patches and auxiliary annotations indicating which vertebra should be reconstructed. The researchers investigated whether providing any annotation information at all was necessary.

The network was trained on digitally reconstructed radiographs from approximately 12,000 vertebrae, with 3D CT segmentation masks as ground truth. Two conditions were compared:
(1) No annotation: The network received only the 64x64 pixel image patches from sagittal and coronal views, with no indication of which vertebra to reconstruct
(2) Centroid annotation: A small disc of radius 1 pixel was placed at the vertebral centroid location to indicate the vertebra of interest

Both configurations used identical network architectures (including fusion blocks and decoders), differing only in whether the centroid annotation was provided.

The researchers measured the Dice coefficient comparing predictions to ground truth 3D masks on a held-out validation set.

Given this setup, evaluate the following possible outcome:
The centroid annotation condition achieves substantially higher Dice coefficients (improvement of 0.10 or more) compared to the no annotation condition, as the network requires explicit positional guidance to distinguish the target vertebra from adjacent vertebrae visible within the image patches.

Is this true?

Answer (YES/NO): YES